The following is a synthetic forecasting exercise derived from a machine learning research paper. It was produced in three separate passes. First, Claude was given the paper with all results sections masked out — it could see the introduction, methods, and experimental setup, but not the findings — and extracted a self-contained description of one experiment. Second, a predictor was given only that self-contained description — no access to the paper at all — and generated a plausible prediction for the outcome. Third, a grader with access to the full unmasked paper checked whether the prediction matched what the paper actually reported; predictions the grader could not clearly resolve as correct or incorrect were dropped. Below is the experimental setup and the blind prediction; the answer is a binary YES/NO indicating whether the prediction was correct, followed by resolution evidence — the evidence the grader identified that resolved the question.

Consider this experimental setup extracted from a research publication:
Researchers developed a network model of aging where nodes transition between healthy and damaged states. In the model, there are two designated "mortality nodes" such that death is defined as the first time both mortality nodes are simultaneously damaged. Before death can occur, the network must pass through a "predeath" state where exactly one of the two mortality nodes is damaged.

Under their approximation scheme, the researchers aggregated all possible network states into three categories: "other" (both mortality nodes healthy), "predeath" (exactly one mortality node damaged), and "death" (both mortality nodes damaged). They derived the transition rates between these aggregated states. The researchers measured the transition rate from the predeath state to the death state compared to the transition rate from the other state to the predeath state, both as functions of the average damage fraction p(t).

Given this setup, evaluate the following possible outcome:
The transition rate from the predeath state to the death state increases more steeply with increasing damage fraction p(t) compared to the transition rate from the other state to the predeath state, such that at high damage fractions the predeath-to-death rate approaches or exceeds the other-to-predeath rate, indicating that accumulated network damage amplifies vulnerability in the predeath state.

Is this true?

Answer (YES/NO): NO